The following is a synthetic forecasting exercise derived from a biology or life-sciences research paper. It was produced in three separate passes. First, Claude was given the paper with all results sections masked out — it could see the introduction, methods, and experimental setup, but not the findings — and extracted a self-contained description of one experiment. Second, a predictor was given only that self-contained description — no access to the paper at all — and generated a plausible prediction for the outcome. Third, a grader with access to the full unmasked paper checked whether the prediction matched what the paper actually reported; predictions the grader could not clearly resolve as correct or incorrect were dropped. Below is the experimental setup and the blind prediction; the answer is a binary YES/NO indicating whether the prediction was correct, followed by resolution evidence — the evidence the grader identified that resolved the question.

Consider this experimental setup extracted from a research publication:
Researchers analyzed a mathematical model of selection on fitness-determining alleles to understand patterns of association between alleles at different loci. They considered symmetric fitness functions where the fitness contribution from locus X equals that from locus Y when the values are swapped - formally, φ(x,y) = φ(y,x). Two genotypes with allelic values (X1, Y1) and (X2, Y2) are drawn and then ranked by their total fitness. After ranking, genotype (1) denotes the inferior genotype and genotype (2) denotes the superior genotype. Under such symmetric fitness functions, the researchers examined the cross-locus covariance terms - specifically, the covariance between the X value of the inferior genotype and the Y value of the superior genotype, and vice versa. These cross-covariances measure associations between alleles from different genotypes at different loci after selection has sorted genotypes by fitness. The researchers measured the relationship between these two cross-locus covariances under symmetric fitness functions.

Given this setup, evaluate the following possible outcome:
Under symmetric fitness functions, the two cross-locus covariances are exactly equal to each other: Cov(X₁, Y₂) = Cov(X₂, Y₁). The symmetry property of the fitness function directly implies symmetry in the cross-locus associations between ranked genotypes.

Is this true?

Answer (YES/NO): YES